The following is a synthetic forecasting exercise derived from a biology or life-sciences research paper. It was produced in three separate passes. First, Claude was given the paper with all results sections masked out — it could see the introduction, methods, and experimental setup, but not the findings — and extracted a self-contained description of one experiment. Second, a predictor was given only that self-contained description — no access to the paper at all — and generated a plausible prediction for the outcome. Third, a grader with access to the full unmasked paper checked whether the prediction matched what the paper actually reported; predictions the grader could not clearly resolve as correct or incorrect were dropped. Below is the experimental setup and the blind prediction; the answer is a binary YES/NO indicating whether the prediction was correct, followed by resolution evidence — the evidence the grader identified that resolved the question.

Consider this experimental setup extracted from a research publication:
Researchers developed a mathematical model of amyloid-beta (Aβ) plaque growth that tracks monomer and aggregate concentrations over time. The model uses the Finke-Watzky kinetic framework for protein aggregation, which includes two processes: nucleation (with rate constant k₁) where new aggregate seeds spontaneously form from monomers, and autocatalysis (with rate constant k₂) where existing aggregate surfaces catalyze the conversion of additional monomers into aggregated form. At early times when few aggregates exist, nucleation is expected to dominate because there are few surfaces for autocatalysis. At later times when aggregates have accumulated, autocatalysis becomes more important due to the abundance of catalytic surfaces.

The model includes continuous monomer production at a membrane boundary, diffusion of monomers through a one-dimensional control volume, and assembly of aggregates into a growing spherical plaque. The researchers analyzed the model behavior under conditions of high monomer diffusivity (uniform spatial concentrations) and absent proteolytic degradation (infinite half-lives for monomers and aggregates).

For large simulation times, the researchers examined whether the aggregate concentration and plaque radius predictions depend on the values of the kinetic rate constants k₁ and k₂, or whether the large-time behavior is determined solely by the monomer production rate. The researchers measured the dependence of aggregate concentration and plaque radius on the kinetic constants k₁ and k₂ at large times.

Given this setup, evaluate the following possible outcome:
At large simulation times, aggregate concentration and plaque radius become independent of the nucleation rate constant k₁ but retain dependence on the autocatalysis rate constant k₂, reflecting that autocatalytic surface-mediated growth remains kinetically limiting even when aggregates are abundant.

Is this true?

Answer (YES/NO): NO